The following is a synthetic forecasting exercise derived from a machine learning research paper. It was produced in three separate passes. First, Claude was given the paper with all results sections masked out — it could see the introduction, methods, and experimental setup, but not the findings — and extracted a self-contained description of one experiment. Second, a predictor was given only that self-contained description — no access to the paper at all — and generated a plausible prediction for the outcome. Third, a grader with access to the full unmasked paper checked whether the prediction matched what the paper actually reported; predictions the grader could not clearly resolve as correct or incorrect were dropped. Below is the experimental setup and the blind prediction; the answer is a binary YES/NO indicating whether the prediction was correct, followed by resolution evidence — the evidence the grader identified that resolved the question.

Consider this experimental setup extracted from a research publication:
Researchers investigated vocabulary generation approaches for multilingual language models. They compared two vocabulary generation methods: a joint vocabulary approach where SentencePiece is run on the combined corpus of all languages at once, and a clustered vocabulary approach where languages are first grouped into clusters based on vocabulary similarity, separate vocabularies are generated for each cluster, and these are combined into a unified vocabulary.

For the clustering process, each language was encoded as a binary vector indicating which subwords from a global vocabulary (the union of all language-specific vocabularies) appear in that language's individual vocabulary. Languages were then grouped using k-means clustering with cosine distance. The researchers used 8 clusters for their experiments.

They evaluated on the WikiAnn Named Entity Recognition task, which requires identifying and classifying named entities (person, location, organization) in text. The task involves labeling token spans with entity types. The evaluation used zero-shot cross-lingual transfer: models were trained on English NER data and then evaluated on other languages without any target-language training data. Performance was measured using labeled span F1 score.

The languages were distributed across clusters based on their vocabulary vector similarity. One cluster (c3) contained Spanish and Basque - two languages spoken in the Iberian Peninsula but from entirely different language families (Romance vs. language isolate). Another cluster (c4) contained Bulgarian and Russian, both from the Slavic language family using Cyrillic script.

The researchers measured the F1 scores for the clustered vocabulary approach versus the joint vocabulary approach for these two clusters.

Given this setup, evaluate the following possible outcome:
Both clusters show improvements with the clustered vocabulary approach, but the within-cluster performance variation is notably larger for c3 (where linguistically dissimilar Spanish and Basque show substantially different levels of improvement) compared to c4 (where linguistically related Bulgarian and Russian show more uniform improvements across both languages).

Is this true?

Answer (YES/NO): NO